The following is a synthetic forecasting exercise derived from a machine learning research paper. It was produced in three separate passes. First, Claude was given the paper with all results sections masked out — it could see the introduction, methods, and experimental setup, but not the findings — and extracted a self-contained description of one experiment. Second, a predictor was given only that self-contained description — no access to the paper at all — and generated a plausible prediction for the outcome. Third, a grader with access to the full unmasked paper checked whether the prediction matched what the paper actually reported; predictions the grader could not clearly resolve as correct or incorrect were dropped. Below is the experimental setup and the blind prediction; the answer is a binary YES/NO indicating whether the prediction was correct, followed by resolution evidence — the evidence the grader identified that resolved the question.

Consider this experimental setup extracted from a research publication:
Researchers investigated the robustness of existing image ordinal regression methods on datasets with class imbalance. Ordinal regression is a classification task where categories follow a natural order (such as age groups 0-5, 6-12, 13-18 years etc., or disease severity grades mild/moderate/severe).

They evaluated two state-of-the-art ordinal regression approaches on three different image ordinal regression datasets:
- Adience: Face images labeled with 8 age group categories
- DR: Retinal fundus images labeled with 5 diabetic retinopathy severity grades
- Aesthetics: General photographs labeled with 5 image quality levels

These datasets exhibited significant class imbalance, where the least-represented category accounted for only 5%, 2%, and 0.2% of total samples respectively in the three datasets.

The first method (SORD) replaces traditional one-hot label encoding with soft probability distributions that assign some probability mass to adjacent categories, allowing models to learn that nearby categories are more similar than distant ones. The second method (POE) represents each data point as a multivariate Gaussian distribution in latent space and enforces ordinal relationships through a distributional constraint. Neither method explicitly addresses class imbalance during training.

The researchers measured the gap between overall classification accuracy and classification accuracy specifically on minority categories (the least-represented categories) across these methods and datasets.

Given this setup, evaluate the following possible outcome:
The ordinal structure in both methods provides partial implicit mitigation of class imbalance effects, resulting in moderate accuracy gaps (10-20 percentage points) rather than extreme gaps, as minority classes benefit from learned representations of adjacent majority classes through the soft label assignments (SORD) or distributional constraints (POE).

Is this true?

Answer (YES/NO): NO